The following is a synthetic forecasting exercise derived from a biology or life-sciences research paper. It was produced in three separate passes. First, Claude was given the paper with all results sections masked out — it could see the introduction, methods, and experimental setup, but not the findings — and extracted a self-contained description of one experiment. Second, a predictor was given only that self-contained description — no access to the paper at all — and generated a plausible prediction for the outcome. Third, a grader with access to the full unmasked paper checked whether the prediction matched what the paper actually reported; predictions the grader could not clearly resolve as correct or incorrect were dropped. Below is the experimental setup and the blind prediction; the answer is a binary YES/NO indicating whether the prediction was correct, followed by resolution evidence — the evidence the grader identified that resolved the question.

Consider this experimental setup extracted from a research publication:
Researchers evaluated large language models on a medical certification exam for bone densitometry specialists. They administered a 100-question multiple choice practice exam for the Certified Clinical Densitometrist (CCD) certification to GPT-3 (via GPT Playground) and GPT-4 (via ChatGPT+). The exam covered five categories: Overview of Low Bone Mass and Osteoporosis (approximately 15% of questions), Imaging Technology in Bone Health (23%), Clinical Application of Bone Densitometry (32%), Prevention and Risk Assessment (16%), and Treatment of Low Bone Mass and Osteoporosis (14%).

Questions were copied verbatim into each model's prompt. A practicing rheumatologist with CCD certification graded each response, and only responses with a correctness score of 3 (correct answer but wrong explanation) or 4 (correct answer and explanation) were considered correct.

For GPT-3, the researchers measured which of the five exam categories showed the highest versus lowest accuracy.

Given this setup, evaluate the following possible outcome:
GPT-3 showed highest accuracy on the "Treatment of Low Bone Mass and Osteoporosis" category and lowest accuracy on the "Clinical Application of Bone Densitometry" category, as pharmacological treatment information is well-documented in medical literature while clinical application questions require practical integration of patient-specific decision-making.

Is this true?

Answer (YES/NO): NO